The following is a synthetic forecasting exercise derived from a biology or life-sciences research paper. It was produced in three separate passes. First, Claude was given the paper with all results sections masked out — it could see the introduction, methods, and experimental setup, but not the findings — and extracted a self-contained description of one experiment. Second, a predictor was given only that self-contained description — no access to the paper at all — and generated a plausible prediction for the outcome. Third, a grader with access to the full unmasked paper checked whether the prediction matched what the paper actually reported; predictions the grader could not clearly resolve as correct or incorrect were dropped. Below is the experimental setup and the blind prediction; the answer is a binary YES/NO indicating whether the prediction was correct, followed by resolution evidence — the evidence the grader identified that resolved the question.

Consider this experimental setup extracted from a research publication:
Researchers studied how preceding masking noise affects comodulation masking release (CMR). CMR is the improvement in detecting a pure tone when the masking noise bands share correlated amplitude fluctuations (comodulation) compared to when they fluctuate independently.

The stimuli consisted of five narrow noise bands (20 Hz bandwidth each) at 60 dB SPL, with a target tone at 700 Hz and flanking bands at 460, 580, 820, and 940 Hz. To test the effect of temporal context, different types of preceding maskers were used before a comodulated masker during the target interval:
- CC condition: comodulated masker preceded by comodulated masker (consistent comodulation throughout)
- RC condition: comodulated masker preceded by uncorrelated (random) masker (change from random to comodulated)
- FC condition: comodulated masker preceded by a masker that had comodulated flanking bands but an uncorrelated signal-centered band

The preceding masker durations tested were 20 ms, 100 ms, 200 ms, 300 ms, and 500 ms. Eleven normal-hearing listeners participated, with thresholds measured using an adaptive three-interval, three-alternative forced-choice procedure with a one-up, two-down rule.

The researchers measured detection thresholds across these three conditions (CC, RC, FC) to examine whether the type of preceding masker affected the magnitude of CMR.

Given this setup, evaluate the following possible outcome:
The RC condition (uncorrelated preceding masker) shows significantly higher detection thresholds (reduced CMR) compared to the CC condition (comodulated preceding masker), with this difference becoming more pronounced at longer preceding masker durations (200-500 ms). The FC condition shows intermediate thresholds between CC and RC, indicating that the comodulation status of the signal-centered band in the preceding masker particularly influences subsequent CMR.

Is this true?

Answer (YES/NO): NO